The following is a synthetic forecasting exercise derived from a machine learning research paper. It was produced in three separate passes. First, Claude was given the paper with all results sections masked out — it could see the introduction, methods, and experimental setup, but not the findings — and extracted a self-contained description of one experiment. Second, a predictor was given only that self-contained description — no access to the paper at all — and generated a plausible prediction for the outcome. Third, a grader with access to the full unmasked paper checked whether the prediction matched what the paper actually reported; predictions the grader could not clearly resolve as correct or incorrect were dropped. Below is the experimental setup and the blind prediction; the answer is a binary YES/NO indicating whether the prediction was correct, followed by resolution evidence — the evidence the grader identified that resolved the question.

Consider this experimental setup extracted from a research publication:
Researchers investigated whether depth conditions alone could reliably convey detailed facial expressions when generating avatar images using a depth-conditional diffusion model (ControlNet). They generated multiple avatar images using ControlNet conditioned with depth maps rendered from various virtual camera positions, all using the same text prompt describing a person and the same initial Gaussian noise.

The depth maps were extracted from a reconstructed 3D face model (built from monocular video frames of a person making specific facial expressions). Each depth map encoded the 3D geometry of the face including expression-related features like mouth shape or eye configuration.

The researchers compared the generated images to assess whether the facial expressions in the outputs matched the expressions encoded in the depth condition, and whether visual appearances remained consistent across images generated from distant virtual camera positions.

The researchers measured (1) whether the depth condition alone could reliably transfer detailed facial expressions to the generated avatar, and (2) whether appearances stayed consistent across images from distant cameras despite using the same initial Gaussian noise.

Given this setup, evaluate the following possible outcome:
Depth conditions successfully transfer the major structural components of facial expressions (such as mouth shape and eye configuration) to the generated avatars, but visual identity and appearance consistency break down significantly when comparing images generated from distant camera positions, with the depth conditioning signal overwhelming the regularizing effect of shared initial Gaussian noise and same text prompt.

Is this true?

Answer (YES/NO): NO